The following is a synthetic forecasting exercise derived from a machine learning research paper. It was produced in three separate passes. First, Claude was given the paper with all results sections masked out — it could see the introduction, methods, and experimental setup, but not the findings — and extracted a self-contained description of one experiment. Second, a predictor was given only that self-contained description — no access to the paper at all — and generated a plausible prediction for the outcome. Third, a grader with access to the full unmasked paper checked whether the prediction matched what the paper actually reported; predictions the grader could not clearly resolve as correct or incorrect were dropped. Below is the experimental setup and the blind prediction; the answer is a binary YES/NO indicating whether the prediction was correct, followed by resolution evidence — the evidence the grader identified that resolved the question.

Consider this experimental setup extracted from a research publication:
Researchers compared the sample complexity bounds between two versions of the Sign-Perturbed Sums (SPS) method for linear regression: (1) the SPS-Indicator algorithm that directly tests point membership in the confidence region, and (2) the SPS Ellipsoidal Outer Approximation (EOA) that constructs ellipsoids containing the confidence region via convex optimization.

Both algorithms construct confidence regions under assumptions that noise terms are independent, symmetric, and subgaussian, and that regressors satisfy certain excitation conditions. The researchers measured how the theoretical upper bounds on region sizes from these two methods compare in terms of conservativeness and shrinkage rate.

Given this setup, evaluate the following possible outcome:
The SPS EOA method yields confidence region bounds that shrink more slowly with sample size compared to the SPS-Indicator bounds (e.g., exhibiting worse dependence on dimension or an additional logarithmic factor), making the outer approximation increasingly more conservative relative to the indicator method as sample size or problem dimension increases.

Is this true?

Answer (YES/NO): NO